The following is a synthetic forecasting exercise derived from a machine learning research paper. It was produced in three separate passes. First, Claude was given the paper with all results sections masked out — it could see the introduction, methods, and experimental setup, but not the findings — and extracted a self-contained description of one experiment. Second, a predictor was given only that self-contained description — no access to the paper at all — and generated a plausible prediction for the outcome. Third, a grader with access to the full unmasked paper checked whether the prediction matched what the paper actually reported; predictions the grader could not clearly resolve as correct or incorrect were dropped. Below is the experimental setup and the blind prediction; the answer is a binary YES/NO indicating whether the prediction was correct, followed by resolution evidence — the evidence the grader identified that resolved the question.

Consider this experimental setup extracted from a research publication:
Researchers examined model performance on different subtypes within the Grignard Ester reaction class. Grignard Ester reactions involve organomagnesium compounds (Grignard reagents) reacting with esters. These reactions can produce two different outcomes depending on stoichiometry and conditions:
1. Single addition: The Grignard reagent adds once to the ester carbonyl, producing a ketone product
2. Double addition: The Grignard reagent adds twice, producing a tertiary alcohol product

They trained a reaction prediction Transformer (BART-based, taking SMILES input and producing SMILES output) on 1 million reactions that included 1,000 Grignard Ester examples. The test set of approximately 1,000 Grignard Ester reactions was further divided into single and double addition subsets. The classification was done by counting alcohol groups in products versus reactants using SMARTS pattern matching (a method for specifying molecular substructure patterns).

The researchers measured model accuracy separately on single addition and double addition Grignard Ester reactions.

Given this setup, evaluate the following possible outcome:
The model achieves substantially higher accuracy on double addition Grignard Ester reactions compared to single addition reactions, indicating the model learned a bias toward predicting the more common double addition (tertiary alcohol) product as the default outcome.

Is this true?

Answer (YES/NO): NO